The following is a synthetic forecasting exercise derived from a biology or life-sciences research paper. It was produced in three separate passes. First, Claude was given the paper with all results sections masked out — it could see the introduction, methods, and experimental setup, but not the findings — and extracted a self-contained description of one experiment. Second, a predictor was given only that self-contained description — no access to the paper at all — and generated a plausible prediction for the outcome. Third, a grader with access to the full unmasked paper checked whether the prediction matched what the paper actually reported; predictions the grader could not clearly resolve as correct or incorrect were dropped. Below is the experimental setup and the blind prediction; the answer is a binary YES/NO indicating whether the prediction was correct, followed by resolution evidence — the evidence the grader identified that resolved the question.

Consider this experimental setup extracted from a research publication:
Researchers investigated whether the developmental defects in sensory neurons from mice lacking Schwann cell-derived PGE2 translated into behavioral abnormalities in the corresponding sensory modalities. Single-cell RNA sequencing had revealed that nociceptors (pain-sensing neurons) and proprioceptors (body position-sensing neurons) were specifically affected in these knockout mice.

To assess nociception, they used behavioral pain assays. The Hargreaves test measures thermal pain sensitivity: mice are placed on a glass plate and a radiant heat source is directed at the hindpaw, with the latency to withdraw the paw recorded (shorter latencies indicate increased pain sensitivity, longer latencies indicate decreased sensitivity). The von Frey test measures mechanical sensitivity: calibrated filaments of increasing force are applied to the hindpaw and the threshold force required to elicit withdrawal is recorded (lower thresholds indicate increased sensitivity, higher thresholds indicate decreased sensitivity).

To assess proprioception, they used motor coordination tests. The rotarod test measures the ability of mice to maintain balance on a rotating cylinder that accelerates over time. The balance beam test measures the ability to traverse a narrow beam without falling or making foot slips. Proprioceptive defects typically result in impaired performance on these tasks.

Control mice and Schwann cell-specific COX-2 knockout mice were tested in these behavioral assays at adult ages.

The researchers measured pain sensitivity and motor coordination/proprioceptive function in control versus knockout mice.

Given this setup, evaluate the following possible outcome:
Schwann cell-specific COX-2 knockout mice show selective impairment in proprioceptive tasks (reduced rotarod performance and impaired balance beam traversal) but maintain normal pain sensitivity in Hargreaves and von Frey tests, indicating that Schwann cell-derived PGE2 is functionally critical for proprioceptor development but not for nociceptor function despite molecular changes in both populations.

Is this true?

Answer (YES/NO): NO